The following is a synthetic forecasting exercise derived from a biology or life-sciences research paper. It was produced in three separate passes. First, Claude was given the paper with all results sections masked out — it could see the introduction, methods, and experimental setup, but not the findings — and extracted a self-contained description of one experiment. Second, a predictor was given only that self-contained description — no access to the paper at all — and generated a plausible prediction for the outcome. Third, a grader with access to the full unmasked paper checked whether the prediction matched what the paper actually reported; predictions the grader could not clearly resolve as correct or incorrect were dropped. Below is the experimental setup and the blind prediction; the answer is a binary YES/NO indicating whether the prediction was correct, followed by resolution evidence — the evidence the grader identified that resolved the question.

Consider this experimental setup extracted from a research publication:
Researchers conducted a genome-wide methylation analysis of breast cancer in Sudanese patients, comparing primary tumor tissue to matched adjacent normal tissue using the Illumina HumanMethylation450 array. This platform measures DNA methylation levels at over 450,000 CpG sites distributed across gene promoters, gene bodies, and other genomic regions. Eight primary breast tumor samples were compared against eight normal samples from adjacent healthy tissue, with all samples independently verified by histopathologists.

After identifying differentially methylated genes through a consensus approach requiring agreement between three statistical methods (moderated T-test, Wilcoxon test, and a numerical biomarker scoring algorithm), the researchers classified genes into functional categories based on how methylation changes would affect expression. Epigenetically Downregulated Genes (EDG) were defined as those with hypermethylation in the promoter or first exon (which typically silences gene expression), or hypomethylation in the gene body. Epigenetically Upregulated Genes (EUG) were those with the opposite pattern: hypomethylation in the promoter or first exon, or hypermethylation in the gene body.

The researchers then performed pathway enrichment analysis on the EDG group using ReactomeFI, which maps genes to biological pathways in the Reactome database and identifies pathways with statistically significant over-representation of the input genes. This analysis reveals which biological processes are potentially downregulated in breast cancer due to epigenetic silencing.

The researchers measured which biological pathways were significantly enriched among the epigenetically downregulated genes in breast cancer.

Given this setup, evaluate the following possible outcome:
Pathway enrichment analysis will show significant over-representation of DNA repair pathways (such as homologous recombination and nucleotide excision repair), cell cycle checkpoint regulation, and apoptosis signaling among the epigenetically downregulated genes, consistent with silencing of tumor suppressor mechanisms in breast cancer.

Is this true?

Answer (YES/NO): NO